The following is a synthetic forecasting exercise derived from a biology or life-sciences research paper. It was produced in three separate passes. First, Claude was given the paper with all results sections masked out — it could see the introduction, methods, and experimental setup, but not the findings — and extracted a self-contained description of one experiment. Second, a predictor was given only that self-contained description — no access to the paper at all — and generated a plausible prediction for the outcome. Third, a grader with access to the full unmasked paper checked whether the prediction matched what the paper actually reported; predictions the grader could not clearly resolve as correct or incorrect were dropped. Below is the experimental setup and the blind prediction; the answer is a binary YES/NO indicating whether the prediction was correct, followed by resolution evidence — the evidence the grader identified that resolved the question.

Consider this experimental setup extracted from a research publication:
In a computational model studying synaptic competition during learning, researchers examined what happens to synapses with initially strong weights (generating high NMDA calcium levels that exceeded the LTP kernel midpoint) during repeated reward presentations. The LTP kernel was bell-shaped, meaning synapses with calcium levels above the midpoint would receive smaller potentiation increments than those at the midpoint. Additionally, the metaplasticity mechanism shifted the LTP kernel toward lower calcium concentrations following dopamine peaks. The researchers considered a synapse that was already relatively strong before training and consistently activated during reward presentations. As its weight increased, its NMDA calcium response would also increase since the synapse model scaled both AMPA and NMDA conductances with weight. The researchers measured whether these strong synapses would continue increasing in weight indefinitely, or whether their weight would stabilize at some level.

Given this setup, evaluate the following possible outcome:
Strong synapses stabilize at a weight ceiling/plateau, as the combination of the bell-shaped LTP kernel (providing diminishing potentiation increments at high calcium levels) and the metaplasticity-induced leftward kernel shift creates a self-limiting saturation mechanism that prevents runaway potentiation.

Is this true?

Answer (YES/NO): YES